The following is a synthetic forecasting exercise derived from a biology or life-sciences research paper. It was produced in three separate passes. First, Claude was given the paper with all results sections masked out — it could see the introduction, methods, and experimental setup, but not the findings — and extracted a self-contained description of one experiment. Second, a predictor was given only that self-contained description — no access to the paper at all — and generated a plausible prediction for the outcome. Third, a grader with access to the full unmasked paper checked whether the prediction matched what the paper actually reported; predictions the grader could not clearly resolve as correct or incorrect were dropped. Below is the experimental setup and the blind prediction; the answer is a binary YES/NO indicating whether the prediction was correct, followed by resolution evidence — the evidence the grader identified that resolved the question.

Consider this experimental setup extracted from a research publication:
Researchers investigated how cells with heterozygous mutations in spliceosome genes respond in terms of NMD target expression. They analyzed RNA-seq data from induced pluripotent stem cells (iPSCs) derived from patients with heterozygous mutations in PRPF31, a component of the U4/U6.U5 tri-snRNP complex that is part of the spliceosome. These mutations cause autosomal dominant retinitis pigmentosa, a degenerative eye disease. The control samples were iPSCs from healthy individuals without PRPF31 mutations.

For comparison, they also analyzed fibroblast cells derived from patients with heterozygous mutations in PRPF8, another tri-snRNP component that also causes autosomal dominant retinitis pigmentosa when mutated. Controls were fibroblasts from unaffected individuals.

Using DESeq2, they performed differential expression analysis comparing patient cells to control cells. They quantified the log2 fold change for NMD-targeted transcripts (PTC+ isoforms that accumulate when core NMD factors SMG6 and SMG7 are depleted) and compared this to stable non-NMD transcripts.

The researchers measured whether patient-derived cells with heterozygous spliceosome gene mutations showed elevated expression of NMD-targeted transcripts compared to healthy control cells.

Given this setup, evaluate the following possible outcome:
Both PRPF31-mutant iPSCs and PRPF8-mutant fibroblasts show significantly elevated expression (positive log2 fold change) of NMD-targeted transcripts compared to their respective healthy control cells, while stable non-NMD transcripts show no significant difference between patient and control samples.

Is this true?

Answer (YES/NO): NO